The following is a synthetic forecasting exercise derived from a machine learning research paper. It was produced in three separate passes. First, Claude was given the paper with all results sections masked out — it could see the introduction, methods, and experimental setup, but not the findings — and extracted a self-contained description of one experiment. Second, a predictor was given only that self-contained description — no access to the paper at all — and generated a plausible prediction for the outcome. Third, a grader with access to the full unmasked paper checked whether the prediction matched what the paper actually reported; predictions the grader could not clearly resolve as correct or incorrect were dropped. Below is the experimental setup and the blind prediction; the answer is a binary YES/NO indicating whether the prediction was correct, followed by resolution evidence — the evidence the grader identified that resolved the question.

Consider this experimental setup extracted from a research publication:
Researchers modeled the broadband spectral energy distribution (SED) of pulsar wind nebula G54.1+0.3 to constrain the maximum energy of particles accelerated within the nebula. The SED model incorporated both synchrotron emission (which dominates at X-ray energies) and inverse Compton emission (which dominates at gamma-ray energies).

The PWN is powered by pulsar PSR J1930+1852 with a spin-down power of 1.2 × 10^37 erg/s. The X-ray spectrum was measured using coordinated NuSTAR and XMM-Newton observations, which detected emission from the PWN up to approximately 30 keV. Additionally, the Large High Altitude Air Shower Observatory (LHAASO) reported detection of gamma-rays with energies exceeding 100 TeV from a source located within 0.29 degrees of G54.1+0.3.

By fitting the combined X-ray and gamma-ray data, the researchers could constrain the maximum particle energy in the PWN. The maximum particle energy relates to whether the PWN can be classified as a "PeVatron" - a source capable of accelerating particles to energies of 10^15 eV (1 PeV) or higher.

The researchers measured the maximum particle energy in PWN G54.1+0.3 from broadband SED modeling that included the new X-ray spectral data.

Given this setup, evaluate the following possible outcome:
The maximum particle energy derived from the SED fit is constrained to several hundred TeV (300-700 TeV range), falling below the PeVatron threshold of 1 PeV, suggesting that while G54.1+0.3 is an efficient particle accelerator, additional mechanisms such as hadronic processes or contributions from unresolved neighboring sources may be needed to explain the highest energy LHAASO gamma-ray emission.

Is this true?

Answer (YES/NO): YES